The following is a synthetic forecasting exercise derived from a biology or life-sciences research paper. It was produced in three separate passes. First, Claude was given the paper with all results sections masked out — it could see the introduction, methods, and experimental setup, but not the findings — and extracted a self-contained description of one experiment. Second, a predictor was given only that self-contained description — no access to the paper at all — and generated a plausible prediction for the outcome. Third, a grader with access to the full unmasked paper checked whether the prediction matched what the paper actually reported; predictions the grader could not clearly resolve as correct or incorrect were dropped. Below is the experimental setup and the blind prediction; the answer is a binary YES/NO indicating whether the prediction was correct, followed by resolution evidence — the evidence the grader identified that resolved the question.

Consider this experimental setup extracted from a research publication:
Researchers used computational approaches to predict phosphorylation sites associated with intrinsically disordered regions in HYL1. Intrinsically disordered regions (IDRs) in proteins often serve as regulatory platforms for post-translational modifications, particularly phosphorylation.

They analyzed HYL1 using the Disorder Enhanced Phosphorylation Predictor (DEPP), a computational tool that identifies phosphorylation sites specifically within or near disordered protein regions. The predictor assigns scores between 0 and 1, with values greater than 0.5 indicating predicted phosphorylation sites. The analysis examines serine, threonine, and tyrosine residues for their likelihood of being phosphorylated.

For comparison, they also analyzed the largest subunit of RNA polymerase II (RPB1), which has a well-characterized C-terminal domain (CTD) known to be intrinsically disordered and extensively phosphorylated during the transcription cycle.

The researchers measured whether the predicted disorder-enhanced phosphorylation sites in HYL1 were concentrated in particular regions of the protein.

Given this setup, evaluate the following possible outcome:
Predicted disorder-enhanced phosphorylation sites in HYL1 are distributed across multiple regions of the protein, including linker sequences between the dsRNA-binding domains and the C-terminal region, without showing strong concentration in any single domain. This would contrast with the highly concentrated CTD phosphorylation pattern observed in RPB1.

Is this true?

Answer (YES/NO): NO